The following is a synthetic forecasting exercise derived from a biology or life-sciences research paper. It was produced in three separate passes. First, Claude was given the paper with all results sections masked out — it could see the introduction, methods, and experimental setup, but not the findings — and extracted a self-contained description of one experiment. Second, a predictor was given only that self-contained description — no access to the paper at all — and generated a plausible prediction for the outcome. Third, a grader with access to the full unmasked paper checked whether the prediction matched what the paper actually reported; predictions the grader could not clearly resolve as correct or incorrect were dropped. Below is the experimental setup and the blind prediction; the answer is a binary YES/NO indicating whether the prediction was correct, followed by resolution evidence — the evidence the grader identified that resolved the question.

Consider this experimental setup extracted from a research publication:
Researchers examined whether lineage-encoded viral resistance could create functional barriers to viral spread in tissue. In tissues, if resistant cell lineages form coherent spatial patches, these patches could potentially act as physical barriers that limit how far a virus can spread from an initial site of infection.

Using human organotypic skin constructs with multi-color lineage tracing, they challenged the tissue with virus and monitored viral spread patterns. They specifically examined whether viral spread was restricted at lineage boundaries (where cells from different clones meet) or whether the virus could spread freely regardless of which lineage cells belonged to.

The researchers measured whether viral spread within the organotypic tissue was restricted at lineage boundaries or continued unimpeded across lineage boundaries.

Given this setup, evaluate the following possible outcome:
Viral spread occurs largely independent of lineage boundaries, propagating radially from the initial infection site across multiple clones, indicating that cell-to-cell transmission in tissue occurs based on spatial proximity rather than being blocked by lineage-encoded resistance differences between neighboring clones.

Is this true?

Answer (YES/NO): NO